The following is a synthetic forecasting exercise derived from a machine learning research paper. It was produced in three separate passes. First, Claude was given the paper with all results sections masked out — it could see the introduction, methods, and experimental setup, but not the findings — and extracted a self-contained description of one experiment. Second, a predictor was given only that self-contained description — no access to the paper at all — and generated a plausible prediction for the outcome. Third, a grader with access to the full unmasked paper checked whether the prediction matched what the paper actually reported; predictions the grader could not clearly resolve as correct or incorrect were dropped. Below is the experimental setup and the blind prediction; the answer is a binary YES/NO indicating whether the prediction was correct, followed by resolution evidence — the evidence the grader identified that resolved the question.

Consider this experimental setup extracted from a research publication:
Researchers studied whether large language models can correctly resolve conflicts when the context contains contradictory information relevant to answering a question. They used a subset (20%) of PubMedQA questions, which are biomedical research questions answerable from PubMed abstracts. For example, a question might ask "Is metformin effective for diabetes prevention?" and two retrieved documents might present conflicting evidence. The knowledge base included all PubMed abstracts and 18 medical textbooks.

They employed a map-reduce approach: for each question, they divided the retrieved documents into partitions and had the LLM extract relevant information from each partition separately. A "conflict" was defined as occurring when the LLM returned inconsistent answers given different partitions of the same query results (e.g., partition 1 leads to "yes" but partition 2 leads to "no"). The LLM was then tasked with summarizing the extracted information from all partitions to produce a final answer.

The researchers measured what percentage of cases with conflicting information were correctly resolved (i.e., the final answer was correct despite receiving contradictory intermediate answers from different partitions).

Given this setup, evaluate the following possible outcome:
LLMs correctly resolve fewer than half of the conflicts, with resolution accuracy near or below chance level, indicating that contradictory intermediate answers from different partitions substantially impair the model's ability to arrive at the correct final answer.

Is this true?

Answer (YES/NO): NO